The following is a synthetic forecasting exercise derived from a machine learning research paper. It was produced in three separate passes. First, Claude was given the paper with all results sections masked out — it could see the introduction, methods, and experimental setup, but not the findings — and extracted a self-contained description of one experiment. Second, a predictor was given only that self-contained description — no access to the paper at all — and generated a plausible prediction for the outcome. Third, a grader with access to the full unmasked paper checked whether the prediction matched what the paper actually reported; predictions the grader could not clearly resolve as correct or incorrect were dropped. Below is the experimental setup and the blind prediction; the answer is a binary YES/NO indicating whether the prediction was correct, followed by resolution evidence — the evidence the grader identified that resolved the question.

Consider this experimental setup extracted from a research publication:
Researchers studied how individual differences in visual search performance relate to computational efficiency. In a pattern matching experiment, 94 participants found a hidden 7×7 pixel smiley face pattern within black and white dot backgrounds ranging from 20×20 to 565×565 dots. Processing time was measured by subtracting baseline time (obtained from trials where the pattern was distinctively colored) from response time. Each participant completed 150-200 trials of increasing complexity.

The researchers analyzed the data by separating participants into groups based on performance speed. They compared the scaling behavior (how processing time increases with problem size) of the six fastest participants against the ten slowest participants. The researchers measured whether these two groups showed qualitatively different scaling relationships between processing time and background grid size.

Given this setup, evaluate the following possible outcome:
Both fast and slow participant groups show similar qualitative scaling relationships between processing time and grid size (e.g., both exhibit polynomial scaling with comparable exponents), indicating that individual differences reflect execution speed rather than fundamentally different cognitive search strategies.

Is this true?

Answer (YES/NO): NO